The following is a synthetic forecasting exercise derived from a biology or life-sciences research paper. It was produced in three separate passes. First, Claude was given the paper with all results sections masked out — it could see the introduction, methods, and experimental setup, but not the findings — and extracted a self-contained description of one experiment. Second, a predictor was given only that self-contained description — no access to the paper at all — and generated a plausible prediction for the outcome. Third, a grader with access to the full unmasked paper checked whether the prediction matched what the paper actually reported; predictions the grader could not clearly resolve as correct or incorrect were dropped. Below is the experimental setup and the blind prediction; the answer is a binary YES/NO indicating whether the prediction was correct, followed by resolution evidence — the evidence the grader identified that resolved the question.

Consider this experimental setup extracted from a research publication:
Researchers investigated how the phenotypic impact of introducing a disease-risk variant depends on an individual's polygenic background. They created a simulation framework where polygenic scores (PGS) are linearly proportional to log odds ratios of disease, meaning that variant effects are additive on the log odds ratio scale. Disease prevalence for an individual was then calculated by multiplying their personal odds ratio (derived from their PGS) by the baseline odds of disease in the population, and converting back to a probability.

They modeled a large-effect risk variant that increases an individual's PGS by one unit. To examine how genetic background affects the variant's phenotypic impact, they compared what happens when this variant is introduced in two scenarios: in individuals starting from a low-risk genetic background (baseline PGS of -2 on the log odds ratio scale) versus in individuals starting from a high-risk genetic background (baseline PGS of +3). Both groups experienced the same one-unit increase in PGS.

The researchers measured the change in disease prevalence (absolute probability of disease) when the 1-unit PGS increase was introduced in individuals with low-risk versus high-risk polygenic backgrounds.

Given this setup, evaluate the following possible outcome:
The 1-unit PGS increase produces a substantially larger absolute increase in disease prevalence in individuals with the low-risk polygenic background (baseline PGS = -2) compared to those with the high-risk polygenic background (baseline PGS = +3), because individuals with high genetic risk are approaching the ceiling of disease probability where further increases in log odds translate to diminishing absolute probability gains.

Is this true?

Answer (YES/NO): NO